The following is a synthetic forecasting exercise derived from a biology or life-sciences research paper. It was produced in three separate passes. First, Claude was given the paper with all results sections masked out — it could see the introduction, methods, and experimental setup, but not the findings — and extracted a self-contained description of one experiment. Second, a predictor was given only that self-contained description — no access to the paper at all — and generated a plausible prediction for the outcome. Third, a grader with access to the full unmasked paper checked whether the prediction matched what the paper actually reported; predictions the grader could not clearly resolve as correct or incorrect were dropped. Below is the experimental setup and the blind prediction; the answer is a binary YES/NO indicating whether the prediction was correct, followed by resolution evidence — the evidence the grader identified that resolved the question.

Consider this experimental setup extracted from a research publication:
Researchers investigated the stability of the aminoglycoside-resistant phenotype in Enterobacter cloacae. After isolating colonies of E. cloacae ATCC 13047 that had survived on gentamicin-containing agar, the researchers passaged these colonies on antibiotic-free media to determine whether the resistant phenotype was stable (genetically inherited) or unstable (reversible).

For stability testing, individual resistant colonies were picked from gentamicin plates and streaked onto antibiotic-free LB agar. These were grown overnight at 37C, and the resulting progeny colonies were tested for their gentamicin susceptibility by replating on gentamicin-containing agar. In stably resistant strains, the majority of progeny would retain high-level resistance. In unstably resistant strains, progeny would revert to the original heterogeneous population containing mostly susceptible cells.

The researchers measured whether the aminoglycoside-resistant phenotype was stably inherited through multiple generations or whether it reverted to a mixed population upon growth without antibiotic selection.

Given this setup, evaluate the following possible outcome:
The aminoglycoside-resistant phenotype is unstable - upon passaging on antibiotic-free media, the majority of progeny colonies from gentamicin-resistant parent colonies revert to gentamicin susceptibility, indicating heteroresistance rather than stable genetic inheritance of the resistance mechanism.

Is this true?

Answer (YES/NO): YES